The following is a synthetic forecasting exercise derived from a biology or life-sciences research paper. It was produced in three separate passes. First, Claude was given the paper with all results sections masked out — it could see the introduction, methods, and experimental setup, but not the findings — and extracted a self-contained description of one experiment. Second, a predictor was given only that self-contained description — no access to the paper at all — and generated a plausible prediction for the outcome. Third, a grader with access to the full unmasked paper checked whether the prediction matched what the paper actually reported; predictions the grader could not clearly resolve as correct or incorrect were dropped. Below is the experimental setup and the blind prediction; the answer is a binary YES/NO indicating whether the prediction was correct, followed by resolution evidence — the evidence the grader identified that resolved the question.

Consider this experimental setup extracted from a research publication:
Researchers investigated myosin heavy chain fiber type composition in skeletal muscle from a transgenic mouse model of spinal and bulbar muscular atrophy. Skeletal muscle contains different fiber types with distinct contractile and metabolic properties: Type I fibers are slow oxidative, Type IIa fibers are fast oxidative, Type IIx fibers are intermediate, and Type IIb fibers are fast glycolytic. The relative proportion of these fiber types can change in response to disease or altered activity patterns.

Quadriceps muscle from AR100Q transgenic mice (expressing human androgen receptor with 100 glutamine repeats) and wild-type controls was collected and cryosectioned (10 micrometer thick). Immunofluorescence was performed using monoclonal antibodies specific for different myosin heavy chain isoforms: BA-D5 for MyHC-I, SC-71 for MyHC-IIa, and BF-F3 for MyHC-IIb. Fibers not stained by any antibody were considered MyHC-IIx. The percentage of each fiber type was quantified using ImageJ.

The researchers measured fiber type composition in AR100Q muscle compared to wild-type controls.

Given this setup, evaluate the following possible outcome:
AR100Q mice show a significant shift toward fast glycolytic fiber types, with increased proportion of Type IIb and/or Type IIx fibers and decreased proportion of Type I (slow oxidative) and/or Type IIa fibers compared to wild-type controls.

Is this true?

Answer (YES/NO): NO